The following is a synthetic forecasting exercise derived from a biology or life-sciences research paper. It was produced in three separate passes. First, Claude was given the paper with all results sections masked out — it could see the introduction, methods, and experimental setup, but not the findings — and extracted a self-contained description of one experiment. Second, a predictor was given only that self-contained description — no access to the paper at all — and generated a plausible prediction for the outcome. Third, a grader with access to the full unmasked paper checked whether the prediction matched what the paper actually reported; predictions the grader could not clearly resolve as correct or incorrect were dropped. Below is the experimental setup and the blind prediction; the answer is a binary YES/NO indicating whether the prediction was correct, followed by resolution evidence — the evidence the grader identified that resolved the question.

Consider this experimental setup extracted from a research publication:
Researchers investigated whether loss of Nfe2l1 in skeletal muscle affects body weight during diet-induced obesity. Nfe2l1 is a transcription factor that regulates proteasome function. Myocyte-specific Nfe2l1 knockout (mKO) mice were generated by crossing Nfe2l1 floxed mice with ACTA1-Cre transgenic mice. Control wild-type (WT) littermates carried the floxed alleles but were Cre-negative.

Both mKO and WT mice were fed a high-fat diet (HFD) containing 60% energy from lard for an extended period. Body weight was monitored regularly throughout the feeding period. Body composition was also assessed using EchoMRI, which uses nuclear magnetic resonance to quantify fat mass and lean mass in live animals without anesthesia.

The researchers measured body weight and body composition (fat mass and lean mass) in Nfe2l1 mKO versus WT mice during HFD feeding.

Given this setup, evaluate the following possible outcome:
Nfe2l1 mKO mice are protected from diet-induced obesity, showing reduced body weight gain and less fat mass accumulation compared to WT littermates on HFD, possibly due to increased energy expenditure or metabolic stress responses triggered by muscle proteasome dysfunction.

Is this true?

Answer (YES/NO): YES